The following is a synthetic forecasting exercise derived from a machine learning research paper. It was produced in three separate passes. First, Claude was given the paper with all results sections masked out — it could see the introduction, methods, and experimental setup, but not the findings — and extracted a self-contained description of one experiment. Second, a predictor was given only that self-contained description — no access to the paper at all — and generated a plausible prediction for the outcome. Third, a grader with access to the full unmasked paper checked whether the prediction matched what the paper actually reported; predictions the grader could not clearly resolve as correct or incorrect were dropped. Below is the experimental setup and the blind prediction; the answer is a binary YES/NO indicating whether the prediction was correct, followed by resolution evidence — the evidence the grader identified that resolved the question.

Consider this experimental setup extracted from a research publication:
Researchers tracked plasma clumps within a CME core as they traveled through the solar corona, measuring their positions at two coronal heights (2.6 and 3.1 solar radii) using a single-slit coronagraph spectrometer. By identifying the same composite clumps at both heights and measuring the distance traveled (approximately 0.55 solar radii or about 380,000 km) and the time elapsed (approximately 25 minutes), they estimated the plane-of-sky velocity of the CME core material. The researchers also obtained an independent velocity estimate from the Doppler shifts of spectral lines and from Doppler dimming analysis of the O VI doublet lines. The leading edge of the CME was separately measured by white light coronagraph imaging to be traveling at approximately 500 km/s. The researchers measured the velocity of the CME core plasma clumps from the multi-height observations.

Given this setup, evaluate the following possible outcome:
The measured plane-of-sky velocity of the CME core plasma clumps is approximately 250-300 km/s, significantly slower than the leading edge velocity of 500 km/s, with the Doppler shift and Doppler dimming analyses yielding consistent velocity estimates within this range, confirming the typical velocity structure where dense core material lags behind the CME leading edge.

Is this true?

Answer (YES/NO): NO